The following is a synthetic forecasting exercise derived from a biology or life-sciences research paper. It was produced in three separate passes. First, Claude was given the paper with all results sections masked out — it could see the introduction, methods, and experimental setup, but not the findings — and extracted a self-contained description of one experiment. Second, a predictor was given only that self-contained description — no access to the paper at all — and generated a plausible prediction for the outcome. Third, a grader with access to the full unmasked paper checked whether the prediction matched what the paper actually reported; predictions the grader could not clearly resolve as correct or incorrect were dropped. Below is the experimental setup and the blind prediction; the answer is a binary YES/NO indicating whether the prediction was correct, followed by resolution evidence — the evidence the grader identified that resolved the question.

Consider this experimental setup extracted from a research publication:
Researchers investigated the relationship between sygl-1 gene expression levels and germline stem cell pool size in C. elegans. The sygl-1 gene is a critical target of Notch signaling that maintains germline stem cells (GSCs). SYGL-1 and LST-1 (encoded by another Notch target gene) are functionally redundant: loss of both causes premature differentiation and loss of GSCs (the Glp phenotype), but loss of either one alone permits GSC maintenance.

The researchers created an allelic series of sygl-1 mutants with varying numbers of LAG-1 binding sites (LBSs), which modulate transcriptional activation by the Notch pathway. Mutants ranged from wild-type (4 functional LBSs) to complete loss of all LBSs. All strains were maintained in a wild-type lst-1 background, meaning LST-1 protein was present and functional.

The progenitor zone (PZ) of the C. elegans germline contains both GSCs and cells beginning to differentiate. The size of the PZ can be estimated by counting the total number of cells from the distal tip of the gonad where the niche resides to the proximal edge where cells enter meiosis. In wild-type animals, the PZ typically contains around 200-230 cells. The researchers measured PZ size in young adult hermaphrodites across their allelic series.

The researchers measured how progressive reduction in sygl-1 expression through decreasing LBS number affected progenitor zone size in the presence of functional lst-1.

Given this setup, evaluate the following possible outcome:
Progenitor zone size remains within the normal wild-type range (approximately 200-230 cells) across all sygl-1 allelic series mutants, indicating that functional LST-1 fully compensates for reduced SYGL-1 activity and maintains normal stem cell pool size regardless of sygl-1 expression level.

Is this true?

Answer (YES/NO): NO